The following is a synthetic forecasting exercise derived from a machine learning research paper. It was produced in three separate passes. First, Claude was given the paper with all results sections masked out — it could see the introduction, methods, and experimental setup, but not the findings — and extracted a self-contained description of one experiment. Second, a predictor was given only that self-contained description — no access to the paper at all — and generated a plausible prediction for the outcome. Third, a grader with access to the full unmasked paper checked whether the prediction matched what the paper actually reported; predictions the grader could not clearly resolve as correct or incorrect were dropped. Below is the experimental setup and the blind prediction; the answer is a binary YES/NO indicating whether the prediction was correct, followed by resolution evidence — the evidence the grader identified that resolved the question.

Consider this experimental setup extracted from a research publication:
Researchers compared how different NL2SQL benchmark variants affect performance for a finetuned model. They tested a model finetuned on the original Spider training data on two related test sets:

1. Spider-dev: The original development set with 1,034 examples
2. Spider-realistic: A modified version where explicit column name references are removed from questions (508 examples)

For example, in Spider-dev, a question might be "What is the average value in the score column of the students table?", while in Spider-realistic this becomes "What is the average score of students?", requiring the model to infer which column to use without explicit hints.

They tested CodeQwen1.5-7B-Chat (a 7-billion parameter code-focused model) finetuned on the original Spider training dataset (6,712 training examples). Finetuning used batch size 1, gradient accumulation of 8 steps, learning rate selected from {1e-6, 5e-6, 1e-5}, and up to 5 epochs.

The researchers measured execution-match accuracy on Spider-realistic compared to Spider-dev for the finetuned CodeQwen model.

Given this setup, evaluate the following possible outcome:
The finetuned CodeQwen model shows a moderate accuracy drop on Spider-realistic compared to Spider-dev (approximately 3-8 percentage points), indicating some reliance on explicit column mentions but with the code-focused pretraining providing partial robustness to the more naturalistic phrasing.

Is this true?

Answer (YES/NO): YES